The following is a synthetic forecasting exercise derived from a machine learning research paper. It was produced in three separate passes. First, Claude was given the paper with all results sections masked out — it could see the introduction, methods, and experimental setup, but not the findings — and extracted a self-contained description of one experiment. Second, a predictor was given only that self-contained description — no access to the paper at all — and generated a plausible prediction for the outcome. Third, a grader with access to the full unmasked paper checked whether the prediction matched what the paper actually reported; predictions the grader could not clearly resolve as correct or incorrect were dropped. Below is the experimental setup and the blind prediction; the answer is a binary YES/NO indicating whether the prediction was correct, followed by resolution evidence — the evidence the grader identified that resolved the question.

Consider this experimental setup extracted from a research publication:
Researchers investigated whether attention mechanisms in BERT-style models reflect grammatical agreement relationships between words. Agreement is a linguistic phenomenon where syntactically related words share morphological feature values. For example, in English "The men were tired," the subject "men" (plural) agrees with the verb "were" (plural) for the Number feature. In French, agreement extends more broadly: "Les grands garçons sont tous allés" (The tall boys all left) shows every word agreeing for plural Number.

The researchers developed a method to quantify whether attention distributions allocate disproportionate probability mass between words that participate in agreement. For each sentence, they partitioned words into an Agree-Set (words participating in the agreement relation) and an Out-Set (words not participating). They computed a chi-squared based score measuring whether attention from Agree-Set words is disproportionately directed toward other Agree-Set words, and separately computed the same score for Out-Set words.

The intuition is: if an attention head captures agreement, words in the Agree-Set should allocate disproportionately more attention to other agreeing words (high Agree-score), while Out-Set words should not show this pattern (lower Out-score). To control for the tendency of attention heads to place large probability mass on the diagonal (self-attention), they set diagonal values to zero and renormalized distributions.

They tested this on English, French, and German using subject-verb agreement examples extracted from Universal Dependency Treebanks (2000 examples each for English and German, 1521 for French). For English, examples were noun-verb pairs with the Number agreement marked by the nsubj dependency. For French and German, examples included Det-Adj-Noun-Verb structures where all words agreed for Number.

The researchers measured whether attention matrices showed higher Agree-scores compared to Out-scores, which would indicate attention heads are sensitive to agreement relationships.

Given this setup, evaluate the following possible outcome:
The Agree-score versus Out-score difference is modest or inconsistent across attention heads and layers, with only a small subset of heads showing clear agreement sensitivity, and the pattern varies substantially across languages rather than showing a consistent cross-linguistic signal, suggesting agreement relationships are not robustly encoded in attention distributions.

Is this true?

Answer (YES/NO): NO